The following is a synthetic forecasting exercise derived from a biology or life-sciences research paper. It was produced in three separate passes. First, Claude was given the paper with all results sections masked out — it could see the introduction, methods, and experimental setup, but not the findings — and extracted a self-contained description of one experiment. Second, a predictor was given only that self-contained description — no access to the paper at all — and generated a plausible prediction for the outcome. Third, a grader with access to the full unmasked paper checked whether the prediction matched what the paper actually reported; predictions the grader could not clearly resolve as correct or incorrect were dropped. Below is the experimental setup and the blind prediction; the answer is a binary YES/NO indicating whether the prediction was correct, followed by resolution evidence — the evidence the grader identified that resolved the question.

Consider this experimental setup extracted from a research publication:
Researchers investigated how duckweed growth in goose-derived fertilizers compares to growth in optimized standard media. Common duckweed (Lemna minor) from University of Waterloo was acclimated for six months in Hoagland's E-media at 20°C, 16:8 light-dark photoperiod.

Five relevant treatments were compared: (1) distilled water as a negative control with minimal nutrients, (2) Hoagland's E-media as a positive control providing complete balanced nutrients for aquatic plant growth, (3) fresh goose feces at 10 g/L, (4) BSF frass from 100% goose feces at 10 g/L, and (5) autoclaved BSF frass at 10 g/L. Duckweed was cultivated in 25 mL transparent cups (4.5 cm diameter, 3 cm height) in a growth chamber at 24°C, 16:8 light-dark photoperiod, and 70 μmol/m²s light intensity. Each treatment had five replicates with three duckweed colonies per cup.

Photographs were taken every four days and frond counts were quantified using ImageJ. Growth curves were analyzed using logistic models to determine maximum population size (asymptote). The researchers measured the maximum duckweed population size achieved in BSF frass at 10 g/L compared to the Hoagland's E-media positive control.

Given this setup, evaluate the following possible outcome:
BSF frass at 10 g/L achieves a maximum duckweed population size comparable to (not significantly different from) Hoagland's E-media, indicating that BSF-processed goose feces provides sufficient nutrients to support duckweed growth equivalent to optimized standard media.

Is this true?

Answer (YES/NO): NO